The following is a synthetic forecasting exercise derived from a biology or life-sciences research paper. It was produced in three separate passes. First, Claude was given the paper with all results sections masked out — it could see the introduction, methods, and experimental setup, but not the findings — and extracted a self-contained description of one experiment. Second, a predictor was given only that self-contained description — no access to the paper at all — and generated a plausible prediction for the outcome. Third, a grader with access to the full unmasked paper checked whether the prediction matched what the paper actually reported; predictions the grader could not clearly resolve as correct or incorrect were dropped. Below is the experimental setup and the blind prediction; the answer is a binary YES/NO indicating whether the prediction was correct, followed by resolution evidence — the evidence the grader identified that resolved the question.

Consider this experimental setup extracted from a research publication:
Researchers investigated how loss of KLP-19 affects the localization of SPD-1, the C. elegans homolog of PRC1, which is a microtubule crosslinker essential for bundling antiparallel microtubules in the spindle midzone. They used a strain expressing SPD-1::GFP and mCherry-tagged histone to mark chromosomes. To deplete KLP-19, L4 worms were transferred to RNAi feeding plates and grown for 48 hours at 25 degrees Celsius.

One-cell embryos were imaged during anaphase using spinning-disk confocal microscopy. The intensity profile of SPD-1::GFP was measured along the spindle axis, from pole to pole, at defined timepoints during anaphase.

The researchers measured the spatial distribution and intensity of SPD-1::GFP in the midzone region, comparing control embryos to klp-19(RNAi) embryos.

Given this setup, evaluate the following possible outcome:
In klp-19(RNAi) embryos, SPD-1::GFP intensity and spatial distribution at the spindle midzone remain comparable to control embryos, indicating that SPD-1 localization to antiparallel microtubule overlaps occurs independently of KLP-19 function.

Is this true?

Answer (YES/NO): NO